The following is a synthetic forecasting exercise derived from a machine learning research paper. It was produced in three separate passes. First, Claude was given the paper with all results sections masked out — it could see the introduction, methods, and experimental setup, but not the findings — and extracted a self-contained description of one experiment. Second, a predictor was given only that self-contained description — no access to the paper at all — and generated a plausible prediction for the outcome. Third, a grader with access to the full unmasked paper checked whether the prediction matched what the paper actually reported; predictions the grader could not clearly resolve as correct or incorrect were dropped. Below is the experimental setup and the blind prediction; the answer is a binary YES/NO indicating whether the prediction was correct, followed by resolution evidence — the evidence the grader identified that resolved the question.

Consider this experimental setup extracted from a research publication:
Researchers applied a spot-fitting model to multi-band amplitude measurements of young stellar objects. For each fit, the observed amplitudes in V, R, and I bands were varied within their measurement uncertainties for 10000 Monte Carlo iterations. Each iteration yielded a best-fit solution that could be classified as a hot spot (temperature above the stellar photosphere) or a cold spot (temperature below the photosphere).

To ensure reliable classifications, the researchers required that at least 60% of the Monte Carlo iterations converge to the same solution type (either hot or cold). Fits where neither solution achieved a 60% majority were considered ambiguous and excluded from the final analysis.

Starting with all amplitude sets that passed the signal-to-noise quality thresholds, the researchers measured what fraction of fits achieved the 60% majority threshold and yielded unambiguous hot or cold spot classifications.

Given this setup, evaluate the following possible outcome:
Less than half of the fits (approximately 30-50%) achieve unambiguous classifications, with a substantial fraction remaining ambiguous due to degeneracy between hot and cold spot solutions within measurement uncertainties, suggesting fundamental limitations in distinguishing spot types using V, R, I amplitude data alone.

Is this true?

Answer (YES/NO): NO